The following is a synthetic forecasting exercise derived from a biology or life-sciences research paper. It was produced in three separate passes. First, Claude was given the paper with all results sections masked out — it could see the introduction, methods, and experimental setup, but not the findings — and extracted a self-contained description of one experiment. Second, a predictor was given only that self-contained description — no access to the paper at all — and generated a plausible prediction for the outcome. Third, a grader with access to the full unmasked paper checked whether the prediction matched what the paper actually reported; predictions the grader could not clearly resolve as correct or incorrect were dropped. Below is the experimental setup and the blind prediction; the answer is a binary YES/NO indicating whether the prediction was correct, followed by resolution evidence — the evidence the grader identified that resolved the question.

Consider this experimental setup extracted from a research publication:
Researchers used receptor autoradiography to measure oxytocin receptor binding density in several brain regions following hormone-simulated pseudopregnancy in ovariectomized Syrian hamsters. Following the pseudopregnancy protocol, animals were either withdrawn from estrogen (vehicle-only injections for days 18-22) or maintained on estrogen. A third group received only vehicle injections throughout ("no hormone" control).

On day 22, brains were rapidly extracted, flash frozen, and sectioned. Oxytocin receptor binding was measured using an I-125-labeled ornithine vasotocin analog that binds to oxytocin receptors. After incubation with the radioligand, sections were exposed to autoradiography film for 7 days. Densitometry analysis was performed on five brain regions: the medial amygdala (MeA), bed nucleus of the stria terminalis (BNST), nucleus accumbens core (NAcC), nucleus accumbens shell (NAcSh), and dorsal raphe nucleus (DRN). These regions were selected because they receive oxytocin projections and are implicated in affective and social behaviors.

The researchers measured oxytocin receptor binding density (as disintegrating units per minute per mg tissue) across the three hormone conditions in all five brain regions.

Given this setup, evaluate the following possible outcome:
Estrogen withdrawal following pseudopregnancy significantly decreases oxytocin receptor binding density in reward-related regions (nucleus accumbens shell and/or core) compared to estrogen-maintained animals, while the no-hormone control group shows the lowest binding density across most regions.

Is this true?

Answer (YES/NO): NO